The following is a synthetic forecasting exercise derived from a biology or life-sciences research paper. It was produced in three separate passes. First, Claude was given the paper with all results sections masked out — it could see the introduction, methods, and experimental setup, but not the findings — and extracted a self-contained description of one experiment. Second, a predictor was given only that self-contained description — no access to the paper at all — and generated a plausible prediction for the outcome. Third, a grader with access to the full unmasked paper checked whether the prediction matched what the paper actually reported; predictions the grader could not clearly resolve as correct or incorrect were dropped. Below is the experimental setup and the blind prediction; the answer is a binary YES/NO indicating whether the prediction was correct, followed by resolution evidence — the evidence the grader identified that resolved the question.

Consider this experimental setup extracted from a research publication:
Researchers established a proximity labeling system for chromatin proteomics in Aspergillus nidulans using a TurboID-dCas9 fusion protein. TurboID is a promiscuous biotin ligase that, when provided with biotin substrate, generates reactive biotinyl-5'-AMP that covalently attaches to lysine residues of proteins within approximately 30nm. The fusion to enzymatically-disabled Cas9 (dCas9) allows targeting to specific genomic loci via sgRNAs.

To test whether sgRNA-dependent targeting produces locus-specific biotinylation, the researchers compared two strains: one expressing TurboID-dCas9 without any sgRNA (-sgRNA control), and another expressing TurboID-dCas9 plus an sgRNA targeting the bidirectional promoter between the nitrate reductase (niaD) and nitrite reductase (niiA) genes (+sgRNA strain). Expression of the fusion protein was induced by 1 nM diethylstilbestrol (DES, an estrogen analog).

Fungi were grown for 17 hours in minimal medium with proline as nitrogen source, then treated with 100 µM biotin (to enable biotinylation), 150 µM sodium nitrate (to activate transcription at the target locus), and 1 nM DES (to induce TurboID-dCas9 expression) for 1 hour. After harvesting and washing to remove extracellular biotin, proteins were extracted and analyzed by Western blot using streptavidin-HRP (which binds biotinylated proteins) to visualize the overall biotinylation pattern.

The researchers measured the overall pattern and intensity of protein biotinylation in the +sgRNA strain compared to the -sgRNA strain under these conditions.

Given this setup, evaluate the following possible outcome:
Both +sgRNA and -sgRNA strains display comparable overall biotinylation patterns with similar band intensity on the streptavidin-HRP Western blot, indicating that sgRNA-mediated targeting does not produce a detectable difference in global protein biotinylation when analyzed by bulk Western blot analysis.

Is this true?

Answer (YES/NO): NO